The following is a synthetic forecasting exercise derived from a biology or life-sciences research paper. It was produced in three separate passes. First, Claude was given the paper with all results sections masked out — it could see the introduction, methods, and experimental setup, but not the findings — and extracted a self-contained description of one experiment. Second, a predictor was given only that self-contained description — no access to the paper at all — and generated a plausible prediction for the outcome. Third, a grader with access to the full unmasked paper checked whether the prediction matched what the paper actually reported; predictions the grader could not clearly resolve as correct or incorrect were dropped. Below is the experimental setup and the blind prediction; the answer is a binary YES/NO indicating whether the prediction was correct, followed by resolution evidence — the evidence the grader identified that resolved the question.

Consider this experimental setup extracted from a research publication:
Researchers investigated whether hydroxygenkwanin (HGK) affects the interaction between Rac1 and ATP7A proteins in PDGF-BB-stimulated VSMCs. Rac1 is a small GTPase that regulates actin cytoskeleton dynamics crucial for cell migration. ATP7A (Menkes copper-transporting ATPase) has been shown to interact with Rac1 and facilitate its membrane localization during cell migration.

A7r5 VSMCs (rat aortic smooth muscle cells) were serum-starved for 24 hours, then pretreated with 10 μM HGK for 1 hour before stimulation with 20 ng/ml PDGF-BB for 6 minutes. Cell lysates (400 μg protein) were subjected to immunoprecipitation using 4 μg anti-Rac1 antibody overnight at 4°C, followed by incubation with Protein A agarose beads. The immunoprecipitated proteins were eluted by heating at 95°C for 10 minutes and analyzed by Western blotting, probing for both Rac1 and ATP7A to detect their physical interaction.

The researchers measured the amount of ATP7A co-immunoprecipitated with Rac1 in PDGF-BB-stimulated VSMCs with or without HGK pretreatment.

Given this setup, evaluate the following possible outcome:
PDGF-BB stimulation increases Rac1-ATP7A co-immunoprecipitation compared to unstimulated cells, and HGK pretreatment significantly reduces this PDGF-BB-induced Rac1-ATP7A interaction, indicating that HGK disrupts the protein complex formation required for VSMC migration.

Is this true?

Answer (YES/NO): YES